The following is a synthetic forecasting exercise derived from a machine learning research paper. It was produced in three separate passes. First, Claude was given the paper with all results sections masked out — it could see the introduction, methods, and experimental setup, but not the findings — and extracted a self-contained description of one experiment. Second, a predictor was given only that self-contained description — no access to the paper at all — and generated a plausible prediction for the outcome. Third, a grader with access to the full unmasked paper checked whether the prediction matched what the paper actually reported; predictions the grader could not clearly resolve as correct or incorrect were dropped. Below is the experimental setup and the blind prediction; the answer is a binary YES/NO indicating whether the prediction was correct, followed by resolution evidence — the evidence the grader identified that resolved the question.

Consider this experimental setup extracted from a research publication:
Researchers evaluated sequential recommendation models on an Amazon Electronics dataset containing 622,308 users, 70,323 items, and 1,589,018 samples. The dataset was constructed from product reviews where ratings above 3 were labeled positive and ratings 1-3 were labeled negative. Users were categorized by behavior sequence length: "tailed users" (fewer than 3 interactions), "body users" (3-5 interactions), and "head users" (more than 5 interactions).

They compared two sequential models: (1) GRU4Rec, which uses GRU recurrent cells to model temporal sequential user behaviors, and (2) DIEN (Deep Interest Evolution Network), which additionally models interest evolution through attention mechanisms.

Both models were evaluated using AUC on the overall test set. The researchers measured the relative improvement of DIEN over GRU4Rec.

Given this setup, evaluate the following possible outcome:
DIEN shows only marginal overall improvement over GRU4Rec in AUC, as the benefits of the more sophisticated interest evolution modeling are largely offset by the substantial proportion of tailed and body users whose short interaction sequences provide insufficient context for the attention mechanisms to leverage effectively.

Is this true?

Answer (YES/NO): YES